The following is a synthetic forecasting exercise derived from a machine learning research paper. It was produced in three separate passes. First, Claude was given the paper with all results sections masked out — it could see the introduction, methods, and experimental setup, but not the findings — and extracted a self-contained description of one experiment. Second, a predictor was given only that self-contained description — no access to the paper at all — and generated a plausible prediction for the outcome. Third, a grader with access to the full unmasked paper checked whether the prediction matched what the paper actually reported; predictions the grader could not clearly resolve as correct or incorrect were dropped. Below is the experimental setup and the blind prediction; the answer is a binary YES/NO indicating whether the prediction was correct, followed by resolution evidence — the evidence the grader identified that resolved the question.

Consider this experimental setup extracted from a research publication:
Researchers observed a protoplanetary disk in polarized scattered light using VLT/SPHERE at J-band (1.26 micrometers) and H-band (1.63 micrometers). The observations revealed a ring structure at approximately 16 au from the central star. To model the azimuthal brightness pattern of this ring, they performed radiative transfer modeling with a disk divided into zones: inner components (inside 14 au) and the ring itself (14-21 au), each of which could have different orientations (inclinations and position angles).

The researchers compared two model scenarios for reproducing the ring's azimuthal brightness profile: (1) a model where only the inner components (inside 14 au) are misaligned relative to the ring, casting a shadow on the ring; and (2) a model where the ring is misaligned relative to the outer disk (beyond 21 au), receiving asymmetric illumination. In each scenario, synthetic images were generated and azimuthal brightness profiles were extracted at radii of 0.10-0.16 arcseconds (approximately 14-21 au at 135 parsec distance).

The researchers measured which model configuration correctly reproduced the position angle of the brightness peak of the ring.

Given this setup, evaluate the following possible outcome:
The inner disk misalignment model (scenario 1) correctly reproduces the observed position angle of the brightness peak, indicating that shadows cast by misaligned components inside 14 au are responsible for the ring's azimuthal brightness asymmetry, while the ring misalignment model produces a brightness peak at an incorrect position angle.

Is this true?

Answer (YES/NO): NO